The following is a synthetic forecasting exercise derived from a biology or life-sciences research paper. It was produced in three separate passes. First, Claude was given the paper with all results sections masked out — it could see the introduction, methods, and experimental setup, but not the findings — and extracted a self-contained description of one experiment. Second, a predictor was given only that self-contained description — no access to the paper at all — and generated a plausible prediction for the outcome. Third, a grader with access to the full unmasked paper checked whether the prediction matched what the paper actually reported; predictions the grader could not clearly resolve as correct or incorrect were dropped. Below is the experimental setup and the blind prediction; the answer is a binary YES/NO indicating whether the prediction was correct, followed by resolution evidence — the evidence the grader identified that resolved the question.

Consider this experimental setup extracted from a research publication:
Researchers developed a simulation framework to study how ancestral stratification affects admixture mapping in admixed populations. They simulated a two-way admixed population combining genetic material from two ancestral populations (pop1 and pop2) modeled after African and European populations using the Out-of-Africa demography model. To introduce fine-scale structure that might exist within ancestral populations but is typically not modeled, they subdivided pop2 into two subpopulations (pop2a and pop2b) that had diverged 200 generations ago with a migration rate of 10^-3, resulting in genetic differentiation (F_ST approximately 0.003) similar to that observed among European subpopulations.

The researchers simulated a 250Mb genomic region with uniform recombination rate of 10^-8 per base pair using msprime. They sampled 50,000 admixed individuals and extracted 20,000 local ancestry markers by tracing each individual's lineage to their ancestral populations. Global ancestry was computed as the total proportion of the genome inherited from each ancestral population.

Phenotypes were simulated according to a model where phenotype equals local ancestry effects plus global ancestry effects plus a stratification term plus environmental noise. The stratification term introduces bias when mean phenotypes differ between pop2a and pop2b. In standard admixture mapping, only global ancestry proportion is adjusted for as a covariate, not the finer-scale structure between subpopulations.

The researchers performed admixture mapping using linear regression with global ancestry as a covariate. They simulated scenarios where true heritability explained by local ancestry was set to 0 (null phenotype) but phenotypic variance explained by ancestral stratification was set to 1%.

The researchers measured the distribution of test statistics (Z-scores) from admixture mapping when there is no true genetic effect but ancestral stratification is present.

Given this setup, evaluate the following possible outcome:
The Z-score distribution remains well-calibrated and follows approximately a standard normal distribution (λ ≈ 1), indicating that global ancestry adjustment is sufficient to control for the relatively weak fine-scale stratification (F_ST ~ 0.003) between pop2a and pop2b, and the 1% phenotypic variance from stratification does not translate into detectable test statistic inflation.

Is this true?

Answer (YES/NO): NO